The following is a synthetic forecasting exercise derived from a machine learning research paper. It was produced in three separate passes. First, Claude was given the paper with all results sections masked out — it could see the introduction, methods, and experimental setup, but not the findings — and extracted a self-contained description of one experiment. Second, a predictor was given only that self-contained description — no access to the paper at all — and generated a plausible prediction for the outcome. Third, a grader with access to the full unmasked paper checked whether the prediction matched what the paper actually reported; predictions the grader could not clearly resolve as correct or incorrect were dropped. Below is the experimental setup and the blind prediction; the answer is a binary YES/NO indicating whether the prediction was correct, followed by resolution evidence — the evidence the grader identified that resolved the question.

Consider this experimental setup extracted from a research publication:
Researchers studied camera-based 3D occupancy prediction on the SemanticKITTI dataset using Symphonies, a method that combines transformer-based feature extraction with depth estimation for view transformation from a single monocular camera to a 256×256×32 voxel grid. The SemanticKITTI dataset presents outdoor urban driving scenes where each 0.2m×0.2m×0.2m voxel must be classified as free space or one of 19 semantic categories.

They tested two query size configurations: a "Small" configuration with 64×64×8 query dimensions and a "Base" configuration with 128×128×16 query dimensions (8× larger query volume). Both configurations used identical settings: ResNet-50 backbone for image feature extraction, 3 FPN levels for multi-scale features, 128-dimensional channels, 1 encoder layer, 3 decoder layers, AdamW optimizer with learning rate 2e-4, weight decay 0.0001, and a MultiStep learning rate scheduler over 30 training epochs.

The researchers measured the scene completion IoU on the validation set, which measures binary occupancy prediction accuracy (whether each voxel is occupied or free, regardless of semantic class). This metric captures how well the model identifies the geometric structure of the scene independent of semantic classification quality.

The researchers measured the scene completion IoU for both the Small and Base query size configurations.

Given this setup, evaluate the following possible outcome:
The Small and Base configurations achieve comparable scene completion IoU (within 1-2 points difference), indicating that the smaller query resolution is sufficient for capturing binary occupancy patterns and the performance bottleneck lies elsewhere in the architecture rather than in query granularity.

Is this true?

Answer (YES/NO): YES